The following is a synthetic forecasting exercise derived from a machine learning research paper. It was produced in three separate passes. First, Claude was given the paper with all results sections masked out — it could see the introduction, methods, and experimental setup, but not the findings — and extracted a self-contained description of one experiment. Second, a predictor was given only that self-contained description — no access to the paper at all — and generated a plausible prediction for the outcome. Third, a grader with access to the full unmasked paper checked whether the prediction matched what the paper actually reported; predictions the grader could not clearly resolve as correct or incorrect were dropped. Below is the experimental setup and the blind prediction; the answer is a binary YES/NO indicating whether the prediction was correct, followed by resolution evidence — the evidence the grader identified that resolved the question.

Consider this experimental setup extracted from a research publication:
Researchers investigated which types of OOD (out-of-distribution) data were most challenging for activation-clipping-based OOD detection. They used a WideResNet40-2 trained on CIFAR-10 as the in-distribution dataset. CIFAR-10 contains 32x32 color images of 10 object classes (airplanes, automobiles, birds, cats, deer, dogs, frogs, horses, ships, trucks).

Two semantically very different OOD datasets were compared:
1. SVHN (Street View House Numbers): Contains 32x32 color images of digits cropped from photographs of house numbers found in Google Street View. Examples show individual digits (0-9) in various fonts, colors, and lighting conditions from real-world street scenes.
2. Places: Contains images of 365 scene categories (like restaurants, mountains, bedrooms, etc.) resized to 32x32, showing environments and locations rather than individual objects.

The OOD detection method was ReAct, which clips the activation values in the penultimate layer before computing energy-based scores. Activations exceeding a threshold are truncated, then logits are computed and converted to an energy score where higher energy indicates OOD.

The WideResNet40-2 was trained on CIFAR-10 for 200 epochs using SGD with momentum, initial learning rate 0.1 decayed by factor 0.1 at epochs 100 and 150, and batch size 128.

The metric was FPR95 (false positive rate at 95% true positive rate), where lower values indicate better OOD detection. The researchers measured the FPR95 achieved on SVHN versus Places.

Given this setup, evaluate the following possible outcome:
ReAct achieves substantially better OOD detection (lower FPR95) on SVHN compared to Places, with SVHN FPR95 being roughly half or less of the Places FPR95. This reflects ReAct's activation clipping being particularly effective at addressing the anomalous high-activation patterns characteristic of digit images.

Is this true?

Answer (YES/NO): NO